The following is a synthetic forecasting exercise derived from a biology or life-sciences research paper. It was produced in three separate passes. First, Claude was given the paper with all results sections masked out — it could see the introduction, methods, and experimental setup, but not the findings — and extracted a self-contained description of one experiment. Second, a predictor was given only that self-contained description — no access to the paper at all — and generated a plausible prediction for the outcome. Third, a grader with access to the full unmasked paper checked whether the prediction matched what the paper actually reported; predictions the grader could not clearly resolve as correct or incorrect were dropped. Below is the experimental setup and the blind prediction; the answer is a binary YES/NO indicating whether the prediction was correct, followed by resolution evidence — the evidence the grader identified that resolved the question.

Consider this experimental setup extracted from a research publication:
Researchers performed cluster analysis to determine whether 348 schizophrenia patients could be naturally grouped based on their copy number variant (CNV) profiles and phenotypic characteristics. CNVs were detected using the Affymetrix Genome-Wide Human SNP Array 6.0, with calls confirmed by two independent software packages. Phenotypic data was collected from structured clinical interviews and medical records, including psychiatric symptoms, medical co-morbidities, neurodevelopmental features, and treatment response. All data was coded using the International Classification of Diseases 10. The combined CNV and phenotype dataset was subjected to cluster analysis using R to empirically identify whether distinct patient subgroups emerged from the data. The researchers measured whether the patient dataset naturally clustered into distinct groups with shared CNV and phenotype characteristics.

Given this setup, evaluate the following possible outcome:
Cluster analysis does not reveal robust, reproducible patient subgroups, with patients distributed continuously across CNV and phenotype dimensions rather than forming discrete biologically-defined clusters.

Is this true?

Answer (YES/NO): YES